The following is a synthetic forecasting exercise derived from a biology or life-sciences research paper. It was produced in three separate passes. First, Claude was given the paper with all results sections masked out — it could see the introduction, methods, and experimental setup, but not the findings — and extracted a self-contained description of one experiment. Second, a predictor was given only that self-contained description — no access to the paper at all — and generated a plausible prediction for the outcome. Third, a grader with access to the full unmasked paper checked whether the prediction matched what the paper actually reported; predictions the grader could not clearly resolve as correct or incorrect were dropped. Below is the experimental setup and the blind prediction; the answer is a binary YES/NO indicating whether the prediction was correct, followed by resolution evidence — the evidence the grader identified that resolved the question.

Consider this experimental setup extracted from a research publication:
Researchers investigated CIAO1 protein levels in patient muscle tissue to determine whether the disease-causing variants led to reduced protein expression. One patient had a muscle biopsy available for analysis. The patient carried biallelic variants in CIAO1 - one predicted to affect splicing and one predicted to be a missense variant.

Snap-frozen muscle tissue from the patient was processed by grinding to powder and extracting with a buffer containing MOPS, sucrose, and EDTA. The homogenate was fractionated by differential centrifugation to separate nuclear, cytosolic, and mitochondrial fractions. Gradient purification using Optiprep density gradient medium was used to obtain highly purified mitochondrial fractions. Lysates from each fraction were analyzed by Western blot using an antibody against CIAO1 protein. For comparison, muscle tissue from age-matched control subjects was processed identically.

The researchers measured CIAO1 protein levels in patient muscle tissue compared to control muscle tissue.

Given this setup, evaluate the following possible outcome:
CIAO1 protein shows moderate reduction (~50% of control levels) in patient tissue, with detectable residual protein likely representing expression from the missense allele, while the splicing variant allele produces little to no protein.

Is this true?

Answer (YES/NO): NO